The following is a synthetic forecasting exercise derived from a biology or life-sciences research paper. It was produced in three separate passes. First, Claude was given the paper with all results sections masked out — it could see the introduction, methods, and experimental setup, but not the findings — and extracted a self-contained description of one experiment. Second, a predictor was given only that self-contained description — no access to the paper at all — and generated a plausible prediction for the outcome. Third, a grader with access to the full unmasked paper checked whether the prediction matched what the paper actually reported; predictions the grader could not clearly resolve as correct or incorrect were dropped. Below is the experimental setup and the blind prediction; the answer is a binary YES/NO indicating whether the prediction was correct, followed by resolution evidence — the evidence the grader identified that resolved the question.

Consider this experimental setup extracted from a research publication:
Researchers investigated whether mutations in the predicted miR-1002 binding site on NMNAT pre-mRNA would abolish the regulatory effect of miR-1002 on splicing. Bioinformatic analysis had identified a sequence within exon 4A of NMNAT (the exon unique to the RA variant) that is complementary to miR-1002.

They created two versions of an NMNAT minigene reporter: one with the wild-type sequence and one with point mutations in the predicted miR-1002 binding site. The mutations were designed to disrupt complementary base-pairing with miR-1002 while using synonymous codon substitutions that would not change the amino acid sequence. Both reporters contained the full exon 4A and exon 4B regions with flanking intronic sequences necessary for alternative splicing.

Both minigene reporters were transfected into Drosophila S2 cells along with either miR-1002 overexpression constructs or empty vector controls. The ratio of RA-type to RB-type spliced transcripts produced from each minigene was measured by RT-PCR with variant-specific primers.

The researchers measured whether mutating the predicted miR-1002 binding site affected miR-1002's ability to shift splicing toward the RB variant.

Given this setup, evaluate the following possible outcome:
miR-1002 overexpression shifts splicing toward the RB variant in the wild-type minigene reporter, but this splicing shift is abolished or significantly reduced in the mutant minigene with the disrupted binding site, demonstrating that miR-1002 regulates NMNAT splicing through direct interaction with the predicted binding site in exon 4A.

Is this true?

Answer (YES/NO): YES